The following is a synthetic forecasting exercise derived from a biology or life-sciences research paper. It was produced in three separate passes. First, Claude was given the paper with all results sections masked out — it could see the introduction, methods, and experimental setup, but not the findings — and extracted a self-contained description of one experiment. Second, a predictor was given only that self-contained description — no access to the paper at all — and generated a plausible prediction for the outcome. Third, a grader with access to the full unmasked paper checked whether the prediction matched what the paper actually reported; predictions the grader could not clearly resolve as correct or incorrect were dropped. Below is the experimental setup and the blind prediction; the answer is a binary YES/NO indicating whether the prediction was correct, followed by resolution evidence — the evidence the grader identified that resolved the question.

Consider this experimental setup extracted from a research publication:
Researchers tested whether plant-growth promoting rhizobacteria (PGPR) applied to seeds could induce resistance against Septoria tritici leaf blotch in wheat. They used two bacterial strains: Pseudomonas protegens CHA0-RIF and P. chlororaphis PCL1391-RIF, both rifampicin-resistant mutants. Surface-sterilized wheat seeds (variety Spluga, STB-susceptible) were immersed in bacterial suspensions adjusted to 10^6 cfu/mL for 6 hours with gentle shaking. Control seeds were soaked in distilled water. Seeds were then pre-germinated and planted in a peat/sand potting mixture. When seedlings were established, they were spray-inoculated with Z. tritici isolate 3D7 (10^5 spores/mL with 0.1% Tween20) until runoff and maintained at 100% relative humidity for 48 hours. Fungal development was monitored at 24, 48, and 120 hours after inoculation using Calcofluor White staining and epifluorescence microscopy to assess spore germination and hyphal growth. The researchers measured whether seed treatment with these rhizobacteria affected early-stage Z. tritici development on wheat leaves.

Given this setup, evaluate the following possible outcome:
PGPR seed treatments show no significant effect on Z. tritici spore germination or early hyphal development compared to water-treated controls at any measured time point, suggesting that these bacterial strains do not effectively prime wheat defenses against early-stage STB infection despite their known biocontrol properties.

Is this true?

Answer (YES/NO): YES